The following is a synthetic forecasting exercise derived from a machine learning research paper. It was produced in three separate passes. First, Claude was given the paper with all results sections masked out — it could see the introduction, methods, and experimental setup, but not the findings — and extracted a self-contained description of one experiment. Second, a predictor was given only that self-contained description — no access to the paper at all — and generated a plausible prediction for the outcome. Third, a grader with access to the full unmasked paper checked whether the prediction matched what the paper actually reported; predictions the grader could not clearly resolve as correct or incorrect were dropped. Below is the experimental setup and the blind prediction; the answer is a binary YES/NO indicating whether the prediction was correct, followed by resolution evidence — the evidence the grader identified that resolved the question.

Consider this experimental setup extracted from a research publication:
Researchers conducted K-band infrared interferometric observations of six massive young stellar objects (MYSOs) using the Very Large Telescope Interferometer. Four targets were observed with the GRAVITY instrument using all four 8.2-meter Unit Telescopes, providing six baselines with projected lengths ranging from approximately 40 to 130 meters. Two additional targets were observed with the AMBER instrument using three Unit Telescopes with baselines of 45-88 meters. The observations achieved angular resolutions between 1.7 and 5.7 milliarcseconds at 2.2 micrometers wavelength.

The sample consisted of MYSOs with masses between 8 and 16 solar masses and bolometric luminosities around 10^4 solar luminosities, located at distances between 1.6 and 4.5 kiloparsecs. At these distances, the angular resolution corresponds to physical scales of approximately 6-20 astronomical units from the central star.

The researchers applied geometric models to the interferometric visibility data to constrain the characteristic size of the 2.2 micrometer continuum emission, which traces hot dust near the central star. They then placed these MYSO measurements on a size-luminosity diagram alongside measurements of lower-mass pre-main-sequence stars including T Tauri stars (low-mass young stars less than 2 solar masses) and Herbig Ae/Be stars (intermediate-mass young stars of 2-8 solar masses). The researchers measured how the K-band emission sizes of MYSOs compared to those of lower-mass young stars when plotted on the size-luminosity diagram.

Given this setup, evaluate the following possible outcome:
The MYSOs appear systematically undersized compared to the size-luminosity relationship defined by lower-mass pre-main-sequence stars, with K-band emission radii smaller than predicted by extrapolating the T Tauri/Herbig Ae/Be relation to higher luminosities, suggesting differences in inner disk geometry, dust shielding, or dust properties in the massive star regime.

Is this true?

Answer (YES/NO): NO